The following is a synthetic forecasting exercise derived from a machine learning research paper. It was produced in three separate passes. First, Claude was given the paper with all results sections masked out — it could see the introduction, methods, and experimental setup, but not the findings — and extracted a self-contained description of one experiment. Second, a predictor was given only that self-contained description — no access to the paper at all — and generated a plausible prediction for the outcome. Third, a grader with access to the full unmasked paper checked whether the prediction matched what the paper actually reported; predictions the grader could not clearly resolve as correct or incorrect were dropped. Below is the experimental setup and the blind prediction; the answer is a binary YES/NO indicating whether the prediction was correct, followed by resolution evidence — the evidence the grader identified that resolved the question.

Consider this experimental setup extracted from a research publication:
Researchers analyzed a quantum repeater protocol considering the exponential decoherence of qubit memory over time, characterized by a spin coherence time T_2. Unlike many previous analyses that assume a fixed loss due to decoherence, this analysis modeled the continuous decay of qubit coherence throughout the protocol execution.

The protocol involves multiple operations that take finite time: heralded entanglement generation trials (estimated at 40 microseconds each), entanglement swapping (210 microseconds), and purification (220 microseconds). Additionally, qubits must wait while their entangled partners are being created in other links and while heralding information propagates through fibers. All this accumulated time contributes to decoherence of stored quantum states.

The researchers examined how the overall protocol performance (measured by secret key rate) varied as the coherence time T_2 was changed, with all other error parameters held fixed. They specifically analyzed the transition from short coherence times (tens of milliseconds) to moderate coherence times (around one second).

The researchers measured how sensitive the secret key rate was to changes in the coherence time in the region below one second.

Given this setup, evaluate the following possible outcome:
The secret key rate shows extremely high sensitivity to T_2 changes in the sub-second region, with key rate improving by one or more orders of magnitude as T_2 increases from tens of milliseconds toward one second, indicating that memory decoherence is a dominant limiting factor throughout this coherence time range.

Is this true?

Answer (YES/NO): NO